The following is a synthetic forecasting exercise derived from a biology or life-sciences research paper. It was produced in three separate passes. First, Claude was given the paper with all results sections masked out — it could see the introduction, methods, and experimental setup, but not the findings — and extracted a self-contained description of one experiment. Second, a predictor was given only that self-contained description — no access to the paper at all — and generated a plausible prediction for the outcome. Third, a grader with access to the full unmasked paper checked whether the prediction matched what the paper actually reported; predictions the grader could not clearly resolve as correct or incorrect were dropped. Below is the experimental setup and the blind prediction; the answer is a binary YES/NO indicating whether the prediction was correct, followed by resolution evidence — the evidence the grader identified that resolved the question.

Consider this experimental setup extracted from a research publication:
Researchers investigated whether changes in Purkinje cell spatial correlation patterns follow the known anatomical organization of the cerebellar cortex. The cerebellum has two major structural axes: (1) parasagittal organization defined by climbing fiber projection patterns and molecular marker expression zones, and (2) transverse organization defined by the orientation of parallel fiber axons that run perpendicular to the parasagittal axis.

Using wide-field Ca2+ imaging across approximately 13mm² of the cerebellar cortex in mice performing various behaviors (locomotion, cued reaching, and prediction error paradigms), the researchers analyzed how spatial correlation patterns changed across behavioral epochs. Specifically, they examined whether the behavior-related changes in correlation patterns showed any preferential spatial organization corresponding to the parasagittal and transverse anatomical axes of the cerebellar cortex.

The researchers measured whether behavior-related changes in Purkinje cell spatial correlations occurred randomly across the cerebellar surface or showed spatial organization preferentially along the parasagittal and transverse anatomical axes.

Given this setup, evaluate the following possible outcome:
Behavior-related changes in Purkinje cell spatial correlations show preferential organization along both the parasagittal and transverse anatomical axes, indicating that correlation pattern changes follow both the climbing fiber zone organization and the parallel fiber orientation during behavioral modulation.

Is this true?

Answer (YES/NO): YES